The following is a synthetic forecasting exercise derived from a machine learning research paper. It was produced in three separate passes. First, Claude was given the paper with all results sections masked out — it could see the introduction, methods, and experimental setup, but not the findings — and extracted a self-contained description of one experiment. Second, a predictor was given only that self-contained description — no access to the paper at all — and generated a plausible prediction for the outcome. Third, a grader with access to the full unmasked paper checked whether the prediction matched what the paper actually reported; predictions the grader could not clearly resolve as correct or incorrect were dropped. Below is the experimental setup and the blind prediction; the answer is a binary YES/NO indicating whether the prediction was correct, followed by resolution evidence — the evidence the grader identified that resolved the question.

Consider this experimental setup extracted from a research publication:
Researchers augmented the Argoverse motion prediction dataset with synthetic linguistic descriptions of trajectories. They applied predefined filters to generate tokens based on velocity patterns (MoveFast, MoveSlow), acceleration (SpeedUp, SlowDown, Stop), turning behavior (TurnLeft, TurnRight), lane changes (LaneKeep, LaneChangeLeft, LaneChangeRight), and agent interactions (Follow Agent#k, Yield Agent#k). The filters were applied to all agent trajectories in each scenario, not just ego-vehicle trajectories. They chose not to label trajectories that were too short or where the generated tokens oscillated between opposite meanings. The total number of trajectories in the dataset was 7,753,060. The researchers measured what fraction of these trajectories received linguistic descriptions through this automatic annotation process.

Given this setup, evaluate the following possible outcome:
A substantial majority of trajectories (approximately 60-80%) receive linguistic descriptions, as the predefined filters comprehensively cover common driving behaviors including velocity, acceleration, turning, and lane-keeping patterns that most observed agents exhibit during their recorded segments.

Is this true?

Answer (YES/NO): NO